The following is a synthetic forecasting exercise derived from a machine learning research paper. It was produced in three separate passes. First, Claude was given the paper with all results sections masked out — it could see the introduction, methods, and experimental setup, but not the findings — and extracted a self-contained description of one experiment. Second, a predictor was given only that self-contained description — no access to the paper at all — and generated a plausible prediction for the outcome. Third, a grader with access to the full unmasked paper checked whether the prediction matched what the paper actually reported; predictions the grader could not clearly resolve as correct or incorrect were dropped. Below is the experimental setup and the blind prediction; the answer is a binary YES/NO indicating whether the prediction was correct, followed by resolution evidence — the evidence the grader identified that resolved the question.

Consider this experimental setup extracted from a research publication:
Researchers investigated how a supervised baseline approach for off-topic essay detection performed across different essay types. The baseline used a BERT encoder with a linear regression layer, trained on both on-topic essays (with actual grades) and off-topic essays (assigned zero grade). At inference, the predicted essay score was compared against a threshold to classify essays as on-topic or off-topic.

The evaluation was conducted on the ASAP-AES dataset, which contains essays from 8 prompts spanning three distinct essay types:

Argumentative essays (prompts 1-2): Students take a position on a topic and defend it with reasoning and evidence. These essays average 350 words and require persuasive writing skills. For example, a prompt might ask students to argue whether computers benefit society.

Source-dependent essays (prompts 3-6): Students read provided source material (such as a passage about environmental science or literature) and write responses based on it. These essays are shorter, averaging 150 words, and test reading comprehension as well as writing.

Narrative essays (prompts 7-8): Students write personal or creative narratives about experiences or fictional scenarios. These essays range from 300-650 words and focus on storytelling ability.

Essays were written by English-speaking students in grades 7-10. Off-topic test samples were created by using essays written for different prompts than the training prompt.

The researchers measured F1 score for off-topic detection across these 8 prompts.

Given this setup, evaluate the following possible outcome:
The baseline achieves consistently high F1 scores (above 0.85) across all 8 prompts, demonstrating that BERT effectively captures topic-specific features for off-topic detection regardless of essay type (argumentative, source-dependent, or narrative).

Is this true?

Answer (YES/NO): NO